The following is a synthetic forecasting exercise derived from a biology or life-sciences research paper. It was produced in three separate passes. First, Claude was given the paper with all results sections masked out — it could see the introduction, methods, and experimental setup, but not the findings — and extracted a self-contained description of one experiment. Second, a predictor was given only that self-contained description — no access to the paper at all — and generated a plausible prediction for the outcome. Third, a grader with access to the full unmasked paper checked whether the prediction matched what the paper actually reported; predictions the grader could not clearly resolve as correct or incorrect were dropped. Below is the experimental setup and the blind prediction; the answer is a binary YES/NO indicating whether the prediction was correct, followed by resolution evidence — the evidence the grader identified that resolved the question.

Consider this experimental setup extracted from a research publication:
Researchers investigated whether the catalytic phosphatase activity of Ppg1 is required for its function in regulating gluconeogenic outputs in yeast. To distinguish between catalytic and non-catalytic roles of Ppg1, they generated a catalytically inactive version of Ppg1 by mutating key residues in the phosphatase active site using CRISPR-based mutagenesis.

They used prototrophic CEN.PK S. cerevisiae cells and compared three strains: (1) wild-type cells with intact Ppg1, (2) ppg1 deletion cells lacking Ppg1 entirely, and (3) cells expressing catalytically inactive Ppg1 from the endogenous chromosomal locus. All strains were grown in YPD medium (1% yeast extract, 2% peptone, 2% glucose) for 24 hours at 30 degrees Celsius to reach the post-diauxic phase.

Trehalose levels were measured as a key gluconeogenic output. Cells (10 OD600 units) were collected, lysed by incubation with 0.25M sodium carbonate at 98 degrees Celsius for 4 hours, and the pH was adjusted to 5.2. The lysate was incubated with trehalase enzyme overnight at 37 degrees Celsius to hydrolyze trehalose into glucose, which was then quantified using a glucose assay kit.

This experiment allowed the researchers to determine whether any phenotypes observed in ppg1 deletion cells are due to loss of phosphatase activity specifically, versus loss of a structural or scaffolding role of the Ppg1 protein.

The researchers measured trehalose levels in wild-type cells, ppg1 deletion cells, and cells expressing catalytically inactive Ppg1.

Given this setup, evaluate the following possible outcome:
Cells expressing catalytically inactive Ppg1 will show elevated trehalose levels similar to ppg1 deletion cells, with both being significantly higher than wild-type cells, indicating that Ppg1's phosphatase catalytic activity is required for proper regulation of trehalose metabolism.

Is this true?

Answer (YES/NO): YES